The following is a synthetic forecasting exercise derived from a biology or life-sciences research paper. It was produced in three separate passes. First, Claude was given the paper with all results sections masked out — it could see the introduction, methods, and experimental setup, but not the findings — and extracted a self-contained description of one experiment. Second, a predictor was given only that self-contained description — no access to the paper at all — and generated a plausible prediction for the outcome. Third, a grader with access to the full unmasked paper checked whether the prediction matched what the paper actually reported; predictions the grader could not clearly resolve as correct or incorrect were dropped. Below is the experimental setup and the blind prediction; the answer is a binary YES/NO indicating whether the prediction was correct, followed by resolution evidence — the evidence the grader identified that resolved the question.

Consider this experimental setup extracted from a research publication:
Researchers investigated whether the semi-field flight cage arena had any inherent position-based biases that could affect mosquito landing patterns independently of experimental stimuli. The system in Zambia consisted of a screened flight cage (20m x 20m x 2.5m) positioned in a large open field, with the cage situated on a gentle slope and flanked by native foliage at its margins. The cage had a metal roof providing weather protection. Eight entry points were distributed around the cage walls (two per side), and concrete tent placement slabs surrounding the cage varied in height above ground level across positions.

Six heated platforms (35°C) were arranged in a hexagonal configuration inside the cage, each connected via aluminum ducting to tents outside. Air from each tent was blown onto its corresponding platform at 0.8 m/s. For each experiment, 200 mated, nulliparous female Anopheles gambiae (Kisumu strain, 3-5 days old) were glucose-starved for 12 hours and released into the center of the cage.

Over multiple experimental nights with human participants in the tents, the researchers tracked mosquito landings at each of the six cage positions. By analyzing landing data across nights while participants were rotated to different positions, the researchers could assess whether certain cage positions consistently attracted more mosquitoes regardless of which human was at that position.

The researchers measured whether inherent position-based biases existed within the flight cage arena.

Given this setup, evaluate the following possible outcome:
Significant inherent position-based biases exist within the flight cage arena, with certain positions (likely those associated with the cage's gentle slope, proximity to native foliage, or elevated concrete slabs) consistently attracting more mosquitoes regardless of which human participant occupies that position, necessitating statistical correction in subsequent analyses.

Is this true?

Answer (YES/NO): NO